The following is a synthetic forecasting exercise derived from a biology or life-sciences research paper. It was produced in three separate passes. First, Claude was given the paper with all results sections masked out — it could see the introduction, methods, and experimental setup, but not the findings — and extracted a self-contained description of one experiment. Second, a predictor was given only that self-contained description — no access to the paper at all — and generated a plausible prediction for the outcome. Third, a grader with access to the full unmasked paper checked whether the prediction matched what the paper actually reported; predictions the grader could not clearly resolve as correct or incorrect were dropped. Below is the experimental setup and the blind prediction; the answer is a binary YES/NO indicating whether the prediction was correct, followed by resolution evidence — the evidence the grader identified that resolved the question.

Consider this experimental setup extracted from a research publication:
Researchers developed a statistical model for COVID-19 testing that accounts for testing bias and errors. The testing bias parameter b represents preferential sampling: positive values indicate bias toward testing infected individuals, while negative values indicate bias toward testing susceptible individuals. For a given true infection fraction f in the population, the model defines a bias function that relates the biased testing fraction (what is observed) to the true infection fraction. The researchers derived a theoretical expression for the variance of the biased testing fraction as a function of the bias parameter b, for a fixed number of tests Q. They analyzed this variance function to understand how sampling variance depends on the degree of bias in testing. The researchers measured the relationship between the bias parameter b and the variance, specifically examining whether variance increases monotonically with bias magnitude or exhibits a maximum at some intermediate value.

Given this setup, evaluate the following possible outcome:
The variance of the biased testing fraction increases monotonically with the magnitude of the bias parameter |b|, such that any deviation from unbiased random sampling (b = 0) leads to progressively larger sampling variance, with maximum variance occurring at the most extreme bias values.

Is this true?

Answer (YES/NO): NO